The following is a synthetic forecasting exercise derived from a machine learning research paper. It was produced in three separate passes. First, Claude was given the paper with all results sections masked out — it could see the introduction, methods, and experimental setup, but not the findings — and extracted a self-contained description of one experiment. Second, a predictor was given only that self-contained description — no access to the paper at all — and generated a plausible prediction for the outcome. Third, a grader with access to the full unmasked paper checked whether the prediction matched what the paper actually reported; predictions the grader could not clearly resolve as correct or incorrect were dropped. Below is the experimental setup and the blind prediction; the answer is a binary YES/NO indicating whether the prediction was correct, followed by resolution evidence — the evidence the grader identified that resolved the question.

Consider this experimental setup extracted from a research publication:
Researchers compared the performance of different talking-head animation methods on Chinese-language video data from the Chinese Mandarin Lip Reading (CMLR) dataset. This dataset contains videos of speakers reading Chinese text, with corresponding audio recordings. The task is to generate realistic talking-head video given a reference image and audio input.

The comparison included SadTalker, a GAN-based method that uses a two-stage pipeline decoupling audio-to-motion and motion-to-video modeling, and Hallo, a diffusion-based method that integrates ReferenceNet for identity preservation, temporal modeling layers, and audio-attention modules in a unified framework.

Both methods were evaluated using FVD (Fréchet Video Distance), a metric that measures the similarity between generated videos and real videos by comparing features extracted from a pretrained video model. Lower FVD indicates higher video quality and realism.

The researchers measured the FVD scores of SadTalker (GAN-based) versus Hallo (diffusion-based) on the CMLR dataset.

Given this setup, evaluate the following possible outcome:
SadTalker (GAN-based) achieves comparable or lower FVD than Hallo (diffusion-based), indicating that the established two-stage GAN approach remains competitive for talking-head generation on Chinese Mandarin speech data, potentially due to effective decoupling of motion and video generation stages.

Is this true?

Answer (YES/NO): YES